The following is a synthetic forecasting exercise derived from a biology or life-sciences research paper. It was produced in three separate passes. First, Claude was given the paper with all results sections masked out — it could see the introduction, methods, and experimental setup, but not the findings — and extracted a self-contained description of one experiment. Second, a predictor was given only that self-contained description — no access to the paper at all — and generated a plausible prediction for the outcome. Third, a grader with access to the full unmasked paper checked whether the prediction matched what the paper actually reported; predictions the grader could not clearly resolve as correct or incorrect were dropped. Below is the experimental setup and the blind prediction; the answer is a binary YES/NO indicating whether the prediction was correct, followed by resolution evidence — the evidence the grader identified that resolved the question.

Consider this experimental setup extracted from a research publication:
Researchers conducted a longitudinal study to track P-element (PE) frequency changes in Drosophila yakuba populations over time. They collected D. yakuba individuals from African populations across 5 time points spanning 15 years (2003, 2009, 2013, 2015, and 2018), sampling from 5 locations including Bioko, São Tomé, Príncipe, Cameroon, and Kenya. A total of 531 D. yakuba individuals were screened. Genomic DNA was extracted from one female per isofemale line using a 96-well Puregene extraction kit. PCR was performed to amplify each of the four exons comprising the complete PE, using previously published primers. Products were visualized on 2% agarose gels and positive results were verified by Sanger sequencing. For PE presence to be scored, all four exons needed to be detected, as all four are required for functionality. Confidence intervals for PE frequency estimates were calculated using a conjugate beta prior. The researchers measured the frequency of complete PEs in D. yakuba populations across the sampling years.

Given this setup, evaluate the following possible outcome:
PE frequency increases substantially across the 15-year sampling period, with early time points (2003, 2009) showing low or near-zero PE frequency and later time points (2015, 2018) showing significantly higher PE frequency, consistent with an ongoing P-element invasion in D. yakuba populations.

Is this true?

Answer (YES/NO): NO